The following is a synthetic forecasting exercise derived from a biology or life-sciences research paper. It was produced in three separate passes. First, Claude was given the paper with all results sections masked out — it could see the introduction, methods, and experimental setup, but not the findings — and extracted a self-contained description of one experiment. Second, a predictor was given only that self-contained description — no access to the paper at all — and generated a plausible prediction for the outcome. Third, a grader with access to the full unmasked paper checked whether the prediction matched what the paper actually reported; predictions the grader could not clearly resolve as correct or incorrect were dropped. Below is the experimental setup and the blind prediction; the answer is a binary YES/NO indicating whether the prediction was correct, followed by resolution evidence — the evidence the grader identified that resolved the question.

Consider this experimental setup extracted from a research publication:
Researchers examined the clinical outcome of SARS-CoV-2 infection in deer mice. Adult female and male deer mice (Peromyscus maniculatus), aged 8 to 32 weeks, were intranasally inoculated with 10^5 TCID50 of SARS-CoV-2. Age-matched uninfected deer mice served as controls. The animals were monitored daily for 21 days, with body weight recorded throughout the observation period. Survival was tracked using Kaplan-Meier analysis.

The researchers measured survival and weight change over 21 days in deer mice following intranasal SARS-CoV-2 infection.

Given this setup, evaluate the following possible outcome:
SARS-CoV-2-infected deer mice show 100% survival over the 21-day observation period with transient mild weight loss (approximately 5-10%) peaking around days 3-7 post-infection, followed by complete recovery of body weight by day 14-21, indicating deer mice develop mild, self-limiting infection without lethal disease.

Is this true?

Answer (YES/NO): NO